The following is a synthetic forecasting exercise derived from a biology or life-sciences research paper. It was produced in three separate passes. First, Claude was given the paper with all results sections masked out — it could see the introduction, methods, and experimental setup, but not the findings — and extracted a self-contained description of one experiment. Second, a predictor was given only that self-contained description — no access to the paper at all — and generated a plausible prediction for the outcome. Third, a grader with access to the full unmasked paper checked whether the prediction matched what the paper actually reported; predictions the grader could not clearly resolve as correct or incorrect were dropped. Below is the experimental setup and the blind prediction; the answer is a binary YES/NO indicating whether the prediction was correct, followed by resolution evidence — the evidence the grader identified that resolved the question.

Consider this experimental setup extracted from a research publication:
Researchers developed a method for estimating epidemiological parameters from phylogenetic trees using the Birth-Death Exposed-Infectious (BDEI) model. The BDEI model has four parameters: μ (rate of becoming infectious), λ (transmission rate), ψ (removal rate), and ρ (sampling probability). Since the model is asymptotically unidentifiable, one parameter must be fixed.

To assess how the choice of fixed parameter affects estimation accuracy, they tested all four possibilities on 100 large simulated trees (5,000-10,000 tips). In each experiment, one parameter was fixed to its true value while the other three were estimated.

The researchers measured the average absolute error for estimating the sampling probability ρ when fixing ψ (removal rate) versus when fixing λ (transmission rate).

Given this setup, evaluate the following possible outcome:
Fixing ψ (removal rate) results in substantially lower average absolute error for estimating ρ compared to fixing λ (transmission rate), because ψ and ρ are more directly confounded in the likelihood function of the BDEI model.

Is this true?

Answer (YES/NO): NO